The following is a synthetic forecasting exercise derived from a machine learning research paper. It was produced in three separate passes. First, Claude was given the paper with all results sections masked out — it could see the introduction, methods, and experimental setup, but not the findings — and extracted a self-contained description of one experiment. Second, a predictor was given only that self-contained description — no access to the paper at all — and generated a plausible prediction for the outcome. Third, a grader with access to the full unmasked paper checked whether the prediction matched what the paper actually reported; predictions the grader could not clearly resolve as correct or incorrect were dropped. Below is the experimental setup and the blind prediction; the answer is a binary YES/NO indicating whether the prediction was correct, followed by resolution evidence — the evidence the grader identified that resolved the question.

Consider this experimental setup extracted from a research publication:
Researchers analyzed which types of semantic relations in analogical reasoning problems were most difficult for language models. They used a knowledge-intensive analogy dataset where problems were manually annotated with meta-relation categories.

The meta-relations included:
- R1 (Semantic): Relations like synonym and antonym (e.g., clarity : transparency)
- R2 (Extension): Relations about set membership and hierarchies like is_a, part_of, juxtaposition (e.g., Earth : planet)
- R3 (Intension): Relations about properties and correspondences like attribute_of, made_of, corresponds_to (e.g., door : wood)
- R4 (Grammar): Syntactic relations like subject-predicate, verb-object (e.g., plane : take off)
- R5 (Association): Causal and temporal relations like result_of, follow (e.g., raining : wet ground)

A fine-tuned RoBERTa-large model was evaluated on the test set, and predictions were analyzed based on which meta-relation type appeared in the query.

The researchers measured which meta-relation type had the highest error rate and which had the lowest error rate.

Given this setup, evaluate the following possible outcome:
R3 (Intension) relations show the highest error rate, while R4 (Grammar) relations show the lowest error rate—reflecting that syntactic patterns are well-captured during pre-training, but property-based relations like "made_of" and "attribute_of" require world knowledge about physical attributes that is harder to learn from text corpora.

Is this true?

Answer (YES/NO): NO